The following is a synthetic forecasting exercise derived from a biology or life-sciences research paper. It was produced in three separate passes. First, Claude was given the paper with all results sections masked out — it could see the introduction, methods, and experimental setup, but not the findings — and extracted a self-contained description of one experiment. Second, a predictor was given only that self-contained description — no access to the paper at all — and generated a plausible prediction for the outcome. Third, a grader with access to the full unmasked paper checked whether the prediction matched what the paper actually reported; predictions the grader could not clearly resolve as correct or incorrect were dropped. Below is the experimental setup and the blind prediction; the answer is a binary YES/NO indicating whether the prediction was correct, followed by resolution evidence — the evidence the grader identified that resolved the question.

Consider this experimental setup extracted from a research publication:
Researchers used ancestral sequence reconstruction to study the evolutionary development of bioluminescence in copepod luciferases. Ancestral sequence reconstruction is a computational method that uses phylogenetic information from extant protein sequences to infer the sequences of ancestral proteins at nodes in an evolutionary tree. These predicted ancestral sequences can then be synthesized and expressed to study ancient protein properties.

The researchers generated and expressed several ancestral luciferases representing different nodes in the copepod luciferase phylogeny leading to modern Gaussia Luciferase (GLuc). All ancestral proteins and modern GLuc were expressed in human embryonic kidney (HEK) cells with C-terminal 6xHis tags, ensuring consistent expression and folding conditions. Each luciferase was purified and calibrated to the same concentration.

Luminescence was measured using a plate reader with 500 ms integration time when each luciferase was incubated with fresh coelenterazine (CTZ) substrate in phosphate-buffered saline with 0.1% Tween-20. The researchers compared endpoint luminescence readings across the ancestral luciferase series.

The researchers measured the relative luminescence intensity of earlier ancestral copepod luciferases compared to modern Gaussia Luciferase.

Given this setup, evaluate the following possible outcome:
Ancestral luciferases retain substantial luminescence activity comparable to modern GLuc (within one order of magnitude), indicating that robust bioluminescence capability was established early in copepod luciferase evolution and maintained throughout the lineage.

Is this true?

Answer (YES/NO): NO